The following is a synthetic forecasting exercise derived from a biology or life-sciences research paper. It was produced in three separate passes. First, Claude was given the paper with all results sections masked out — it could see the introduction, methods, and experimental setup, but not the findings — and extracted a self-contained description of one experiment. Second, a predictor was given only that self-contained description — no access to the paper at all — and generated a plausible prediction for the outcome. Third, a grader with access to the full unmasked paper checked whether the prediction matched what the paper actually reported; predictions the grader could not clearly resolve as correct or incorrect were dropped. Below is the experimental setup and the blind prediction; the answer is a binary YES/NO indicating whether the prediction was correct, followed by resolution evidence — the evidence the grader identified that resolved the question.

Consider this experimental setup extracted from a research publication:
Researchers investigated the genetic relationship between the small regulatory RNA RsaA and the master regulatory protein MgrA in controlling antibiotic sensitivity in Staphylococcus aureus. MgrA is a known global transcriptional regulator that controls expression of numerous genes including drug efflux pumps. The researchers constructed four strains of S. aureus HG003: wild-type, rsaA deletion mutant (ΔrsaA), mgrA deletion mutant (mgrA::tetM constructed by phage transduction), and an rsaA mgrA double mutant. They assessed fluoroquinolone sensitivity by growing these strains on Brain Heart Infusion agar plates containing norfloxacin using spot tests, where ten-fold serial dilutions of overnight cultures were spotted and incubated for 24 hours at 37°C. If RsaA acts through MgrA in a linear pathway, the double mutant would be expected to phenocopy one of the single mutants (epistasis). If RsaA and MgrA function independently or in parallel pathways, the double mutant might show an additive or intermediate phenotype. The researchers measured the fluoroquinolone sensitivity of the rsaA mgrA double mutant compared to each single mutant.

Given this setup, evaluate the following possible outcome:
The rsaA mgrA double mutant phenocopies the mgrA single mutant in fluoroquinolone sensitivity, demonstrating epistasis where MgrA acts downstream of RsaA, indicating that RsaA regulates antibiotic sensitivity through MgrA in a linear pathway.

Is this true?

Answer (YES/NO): NO